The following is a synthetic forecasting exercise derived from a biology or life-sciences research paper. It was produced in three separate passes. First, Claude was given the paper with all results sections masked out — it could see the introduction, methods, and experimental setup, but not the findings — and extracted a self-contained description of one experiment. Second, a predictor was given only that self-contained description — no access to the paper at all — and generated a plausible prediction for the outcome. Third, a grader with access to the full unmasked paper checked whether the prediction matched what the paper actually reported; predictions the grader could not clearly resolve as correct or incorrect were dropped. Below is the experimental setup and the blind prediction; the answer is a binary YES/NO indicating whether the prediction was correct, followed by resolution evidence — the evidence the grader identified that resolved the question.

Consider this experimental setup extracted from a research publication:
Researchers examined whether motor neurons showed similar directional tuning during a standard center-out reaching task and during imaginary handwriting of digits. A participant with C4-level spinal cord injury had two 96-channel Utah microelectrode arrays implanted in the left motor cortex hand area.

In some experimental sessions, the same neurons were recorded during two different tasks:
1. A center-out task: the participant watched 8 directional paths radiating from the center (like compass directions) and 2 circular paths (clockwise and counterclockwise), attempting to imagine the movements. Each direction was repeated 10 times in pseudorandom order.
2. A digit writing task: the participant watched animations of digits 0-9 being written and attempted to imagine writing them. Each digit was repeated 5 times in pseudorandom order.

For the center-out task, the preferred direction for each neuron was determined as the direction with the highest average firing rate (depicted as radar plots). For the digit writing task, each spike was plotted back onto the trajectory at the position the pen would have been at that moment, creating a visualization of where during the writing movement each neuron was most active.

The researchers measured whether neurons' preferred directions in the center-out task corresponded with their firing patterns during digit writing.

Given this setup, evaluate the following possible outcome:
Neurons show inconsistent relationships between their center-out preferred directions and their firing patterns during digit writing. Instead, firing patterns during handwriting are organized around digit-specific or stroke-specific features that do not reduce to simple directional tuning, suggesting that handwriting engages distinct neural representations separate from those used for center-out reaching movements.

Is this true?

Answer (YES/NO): NO